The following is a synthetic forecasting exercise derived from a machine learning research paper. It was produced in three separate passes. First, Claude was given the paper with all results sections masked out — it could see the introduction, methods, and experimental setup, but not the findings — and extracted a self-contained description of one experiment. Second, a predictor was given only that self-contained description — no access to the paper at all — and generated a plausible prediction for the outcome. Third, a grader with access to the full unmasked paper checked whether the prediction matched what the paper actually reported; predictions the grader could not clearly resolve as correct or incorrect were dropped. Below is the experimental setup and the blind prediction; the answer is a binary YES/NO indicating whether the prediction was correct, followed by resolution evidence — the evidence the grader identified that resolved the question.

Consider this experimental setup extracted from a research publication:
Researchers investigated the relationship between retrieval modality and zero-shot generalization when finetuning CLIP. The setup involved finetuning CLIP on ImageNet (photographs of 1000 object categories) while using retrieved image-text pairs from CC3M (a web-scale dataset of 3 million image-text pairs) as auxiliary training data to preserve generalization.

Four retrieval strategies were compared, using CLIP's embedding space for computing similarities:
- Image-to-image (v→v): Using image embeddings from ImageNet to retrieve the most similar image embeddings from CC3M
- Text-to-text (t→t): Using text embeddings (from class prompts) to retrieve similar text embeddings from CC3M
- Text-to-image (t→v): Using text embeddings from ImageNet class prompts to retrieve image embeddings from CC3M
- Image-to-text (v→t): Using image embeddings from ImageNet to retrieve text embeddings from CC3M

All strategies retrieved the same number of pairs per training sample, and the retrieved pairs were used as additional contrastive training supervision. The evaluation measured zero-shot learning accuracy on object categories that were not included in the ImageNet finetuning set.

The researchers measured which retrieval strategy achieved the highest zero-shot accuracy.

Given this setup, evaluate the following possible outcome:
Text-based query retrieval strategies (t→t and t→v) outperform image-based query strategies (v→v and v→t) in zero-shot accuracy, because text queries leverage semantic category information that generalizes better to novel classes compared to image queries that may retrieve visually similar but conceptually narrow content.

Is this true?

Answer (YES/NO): NO